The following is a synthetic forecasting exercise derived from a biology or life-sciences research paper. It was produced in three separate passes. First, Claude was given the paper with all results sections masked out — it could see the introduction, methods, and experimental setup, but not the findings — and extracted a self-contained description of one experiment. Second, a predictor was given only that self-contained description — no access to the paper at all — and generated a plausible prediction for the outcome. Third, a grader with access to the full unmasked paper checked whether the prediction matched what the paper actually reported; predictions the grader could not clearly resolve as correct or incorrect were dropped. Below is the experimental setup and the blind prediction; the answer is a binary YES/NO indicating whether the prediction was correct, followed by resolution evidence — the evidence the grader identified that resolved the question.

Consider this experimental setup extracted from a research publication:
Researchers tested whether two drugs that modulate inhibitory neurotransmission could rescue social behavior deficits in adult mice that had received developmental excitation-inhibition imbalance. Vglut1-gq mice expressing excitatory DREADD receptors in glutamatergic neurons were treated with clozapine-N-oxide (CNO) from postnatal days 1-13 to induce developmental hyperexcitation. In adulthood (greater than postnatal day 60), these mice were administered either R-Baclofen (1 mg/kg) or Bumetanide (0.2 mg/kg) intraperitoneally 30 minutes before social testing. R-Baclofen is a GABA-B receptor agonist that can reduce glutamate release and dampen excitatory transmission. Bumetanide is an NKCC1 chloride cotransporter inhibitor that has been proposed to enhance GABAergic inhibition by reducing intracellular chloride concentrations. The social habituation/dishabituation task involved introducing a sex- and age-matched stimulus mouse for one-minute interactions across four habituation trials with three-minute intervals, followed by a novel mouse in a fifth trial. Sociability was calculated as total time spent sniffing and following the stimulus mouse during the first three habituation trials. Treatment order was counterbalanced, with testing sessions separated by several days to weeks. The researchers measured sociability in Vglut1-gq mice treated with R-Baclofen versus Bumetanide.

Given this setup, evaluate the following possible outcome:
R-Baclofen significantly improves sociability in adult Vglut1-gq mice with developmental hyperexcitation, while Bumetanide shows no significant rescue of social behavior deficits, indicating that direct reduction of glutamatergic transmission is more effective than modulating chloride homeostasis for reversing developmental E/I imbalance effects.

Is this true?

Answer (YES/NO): NO